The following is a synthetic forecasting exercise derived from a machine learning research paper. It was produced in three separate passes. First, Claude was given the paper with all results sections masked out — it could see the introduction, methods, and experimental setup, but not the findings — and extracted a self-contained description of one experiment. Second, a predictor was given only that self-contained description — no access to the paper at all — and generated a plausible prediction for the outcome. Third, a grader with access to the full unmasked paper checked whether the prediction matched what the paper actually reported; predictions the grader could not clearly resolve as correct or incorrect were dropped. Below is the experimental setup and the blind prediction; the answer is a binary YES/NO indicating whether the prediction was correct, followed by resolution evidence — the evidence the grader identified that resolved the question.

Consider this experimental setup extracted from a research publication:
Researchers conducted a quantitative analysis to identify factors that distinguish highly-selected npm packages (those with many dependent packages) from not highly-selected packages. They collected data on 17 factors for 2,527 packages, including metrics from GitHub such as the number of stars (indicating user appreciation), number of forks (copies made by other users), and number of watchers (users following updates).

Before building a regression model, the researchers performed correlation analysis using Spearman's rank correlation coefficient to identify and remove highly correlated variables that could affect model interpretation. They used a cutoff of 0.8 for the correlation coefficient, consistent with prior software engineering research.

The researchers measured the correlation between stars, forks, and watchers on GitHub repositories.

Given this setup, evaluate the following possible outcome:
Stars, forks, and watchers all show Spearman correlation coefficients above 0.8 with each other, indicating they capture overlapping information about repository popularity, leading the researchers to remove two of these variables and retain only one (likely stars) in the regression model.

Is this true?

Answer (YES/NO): YES